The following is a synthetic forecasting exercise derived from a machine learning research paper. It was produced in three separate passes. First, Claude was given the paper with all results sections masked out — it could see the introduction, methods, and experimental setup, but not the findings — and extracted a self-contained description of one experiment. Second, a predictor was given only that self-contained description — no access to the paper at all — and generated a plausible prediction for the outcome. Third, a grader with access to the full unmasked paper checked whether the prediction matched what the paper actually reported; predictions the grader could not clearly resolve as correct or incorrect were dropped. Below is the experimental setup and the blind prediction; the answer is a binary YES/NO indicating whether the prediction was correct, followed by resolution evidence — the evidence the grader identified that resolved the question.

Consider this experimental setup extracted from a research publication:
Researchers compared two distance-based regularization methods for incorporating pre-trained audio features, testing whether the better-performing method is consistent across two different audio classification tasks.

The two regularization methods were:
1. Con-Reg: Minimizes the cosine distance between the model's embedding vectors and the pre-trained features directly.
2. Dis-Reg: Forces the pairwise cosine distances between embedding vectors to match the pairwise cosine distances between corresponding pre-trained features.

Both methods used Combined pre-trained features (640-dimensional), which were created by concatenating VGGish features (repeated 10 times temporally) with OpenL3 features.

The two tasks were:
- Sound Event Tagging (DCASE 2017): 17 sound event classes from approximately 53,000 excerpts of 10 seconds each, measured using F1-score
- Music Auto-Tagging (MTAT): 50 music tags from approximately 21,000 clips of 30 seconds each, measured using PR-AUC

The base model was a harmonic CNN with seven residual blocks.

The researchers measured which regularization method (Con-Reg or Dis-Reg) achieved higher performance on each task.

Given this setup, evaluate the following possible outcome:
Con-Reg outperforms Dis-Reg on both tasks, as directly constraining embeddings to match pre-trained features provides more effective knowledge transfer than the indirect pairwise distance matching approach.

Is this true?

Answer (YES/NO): YES